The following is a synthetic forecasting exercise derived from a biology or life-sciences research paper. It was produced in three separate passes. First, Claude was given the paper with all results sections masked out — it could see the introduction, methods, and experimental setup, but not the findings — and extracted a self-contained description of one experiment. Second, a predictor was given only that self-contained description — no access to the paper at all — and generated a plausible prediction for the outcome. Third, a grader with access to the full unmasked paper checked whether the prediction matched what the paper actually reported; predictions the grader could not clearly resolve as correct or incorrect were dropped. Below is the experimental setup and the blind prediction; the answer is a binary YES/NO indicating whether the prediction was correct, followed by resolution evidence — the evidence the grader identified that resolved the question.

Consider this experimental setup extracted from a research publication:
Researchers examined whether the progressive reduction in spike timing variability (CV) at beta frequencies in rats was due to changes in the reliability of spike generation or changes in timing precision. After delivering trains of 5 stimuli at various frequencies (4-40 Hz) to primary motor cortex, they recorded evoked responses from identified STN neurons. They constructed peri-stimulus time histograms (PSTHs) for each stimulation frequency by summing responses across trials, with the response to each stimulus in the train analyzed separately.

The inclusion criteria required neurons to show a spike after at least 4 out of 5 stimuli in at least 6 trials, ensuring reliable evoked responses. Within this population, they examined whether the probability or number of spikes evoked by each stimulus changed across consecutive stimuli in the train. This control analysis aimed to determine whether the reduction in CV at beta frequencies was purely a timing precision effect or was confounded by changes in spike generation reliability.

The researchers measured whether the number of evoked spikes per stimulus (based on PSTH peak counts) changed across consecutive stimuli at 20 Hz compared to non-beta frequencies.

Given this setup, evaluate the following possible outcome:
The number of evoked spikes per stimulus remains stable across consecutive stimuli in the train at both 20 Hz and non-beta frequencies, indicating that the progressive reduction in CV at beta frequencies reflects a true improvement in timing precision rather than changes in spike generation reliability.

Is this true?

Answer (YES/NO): NO